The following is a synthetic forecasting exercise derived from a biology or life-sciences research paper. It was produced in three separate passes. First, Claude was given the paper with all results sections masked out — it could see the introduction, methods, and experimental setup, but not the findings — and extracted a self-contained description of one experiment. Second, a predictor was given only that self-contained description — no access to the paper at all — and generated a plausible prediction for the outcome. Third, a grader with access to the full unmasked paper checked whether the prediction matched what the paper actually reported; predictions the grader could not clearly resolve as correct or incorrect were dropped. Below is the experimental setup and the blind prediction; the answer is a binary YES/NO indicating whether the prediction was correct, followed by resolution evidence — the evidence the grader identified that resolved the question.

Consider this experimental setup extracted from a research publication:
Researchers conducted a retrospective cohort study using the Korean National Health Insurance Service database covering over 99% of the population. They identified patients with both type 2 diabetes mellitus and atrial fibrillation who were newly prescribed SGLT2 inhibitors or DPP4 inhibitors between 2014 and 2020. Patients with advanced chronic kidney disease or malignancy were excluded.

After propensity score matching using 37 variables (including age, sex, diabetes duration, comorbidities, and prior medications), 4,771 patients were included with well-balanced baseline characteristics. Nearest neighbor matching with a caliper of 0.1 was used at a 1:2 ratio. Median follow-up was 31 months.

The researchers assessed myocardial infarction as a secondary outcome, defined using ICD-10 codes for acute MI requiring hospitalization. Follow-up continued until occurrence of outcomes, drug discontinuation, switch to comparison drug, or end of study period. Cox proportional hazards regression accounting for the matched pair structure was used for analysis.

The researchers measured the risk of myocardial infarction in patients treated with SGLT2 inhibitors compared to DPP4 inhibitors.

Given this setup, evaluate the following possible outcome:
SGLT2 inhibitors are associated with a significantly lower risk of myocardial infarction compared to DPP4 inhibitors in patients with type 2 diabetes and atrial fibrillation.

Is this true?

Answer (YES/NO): NO